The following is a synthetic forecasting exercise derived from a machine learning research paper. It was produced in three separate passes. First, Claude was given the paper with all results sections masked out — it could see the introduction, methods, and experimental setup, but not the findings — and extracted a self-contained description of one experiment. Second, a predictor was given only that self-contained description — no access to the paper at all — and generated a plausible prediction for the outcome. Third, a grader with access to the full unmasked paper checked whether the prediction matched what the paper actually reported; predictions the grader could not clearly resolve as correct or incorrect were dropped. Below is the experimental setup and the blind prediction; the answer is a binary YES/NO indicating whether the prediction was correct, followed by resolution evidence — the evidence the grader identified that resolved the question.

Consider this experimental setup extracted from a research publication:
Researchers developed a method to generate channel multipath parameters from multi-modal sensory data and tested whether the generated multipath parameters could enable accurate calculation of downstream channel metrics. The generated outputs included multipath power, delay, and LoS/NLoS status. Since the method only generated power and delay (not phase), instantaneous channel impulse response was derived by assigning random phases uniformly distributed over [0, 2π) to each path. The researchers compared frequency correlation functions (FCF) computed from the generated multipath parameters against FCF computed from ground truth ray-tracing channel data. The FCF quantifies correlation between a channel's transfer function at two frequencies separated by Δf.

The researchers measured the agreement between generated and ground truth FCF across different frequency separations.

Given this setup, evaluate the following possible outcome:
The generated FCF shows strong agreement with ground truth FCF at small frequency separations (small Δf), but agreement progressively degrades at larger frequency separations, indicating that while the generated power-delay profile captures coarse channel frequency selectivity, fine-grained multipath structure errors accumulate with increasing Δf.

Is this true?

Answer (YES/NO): NO